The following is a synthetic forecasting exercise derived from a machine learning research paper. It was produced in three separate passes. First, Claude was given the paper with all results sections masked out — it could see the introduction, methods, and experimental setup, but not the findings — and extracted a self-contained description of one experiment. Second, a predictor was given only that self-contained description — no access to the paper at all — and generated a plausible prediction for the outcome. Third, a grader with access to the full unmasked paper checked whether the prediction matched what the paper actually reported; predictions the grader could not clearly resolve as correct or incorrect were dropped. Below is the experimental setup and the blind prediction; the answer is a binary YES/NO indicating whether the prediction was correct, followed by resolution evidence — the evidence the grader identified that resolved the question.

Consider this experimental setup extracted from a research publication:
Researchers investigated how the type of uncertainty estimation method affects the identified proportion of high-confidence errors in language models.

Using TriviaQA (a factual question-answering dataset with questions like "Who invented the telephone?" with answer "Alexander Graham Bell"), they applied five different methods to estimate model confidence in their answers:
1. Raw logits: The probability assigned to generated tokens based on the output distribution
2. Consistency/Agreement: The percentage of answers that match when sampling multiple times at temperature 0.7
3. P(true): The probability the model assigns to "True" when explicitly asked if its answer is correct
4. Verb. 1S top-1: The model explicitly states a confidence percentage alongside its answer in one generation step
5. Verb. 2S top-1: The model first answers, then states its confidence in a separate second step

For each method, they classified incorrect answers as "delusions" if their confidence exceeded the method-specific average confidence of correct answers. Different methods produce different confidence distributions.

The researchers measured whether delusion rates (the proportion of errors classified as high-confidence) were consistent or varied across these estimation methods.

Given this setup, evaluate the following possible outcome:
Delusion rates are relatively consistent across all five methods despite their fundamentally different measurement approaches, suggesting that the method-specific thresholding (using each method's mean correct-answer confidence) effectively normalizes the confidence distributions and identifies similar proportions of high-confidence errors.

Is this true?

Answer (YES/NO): NO